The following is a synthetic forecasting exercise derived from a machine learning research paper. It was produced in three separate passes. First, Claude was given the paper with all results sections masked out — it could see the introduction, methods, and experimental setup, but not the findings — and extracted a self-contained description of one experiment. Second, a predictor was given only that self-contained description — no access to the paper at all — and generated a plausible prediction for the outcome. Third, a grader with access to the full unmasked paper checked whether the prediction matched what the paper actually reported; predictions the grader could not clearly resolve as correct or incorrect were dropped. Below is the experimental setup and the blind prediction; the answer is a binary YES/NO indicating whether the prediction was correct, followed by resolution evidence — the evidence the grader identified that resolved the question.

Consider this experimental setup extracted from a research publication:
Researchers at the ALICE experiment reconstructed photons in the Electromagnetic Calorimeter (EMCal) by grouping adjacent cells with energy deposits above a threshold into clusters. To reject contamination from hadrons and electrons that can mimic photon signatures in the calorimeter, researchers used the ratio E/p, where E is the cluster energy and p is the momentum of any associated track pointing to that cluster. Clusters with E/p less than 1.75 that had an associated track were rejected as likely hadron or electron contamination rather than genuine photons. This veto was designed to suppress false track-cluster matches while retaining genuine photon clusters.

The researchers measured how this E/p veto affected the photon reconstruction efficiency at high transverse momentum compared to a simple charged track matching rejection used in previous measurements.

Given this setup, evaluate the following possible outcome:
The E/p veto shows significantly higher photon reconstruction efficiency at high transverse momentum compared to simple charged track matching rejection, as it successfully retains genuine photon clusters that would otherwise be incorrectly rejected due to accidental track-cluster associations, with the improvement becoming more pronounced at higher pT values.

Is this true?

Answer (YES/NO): YES